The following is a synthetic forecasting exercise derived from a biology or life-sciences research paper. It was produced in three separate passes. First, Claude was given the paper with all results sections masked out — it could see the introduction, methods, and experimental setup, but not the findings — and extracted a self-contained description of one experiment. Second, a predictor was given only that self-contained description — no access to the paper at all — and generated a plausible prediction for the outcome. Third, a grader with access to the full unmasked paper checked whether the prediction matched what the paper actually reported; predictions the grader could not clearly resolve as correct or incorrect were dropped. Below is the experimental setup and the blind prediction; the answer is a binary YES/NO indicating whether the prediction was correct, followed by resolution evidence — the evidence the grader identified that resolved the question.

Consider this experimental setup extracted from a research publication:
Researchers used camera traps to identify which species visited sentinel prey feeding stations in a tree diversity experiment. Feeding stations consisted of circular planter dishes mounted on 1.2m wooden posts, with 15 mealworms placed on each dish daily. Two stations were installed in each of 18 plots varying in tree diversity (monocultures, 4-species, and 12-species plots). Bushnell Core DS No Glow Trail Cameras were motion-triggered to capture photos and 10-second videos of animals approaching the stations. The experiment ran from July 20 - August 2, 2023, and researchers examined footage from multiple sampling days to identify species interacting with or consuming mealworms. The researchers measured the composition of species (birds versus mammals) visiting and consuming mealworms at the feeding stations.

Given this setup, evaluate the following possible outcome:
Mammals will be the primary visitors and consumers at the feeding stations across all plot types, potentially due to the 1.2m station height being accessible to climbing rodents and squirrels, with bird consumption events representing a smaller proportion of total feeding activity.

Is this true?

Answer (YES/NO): NO